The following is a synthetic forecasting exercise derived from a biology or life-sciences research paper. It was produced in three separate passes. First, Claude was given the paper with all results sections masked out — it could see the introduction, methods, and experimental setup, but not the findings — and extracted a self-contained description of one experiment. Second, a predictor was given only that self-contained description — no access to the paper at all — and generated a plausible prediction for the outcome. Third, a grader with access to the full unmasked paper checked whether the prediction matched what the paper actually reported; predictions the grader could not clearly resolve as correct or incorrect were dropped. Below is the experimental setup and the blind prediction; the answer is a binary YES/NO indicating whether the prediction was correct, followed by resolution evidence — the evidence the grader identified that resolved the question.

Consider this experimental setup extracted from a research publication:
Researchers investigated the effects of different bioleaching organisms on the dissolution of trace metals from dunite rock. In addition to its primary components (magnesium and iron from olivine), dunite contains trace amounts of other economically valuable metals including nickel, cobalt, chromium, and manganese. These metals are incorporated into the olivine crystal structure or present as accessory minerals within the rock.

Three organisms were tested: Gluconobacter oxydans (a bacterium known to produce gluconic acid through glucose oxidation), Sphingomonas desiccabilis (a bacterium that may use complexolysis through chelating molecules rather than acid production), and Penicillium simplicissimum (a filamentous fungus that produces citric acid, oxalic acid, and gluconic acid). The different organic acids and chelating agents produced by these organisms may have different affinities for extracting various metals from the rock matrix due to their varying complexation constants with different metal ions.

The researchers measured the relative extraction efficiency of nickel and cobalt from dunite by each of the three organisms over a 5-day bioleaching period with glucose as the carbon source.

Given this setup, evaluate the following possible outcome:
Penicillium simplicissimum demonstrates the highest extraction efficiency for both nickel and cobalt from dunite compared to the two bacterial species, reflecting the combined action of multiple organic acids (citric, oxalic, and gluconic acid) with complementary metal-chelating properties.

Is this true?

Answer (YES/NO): NO